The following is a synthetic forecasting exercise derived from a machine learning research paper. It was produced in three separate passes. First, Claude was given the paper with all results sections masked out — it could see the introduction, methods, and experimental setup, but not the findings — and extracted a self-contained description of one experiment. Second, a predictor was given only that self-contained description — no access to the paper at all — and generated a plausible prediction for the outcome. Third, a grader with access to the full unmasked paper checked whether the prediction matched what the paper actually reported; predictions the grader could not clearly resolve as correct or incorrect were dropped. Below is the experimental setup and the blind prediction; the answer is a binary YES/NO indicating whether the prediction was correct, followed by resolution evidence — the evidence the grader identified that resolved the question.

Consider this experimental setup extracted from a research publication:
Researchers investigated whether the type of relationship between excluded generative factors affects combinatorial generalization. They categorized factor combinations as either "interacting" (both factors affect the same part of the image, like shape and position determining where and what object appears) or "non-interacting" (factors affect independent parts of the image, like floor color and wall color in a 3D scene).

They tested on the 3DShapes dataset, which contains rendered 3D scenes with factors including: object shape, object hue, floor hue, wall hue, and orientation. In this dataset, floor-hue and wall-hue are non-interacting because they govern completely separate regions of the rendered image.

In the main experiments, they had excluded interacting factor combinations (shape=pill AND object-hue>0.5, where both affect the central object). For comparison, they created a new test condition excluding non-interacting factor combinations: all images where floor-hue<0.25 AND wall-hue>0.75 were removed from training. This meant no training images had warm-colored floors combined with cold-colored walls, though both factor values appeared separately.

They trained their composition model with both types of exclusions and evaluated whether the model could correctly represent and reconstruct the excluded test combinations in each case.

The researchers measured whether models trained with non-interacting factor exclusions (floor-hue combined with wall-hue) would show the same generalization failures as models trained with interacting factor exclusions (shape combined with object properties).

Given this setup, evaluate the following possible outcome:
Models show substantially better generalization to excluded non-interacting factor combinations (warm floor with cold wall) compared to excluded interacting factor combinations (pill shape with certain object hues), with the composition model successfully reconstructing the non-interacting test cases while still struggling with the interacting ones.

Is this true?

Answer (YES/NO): YES